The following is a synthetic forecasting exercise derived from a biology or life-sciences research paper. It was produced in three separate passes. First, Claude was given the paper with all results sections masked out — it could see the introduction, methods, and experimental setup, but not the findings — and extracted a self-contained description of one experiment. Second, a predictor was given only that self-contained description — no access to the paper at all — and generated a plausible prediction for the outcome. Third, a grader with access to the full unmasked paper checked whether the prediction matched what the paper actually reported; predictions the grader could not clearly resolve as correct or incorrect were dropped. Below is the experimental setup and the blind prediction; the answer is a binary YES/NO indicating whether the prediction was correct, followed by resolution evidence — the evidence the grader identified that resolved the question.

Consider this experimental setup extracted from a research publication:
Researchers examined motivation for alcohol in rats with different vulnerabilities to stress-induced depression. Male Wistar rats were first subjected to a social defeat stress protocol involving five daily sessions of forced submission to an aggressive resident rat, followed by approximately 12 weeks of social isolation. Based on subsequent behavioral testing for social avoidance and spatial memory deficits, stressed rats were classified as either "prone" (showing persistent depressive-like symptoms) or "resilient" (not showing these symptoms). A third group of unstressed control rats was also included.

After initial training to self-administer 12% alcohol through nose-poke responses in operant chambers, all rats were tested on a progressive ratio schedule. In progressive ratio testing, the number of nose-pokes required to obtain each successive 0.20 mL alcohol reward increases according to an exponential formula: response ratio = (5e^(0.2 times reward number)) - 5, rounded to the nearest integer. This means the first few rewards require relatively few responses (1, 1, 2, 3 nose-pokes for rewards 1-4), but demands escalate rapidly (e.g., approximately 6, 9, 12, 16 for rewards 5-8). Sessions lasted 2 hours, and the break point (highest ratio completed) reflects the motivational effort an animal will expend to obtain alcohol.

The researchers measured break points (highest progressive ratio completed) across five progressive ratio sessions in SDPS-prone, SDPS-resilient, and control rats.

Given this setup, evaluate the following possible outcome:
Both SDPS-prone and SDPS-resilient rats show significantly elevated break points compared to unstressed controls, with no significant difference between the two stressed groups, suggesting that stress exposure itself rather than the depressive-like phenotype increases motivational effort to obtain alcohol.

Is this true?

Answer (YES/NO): NO